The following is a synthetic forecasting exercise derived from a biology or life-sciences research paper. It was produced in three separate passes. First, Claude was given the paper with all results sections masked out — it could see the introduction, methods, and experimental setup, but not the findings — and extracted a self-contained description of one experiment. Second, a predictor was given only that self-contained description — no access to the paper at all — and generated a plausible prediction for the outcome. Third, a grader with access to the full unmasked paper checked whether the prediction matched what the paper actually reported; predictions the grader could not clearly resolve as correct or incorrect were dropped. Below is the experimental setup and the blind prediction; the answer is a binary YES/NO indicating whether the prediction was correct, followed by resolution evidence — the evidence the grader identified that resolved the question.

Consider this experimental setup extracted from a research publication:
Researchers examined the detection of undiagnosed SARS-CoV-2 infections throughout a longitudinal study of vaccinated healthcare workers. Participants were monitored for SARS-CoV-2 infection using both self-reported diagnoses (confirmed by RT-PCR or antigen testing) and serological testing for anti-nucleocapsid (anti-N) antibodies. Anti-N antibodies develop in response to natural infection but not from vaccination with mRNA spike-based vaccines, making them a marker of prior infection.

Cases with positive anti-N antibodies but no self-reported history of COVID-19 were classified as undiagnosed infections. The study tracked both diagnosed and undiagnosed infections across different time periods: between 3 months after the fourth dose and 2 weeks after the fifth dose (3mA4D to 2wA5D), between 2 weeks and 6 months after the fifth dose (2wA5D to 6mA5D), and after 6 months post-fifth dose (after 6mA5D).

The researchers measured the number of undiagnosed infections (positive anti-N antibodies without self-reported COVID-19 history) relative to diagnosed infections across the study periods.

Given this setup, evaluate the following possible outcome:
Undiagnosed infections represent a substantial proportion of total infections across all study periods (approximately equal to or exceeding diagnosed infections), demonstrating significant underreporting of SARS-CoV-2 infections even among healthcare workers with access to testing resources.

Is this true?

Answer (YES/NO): NO